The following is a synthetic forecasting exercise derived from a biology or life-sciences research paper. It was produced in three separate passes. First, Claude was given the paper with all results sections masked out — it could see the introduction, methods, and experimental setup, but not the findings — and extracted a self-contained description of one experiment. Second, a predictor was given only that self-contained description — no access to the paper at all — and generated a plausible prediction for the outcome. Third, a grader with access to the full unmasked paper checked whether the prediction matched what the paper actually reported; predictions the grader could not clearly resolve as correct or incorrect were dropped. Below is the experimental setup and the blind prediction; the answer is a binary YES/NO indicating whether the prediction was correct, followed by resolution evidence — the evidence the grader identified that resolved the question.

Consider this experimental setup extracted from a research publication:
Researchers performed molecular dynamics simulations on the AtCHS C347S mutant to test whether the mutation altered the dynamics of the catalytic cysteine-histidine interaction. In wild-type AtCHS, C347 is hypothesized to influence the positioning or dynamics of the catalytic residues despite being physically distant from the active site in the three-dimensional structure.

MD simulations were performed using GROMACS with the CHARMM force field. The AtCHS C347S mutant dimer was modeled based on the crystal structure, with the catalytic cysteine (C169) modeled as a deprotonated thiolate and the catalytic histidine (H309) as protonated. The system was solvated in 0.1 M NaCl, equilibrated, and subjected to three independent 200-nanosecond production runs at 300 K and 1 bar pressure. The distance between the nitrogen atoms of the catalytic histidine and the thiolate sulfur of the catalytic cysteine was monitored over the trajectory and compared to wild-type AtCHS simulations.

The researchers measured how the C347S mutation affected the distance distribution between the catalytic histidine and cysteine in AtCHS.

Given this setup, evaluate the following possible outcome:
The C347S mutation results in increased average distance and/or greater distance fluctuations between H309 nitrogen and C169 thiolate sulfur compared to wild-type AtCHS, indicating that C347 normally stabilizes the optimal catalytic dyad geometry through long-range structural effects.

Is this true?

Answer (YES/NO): NO